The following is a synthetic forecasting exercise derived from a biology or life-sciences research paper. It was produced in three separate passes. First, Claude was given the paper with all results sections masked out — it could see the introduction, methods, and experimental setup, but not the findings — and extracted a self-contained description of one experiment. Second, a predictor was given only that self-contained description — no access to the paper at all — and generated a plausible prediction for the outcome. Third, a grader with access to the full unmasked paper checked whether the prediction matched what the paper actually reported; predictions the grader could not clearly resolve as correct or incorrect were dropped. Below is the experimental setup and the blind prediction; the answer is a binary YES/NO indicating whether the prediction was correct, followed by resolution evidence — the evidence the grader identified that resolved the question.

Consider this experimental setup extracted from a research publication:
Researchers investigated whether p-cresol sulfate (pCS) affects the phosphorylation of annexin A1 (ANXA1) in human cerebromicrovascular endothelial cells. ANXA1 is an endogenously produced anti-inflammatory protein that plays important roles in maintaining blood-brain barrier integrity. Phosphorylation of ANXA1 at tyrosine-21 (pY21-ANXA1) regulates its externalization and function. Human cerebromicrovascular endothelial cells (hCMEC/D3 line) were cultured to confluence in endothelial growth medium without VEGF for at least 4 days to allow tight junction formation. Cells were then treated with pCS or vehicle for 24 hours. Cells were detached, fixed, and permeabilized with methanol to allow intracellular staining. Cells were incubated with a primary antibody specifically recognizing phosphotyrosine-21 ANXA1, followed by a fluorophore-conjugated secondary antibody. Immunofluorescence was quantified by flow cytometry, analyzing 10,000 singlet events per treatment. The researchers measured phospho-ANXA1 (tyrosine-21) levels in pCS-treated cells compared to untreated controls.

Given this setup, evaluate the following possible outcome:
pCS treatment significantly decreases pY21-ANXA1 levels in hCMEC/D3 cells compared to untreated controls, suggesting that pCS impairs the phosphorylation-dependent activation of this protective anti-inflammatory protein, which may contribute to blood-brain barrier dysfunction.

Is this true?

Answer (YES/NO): NO